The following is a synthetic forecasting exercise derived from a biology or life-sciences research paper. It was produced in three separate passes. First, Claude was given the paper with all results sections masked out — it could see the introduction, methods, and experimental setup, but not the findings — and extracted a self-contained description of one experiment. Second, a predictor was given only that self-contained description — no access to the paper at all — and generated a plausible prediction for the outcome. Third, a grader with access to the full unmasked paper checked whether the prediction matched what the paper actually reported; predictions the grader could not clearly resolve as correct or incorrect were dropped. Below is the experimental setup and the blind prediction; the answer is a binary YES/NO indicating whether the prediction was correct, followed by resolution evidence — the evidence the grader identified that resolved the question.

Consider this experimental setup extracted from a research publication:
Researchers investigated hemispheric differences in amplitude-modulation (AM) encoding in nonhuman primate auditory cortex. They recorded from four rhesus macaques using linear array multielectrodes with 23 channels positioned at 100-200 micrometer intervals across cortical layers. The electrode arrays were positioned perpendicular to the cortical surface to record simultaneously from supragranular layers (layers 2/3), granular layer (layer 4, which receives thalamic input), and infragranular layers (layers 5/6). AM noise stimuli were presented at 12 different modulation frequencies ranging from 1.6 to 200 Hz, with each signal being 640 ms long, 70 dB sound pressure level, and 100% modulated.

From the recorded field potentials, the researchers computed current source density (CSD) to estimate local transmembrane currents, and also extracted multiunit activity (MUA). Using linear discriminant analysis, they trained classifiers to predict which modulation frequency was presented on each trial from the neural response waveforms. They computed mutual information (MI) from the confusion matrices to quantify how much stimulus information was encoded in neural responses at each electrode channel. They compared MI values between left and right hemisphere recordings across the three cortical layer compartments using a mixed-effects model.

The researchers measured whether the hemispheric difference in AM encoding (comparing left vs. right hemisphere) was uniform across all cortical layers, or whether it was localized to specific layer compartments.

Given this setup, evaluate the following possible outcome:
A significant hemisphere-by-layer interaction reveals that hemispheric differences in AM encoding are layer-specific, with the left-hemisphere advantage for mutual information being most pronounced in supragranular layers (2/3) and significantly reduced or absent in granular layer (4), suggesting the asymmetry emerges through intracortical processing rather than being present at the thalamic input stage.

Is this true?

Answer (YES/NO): YES